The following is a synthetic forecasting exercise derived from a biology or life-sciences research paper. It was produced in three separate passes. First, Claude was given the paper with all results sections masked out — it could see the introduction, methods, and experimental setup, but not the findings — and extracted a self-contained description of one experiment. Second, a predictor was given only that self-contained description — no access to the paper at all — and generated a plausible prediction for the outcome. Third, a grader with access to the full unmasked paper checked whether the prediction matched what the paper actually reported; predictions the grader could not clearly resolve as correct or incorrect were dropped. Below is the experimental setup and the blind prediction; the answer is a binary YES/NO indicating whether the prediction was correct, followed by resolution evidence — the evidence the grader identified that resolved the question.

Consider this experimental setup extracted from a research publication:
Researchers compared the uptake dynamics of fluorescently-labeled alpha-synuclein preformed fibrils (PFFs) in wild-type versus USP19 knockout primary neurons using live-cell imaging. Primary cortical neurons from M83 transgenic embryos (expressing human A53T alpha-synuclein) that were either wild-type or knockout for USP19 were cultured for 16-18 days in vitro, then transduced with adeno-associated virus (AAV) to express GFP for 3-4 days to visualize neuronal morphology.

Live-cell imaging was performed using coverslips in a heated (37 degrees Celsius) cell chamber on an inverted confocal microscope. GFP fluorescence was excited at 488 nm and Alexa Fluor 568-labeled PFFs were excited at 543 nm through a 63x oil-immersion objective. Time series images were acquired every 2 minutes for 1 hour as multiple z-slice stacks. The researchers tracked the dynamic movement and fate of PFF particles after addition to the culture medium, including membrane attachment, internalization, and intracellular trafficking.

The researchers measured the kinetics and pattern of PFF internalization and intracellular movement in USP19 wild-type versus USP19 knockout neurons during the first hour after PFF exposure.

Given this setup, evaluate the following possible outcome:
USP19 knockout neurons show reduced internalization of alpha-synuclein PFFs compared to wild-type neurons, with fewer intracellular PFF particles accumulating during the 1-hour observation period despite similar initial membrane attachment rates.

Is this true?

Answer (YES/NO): NO